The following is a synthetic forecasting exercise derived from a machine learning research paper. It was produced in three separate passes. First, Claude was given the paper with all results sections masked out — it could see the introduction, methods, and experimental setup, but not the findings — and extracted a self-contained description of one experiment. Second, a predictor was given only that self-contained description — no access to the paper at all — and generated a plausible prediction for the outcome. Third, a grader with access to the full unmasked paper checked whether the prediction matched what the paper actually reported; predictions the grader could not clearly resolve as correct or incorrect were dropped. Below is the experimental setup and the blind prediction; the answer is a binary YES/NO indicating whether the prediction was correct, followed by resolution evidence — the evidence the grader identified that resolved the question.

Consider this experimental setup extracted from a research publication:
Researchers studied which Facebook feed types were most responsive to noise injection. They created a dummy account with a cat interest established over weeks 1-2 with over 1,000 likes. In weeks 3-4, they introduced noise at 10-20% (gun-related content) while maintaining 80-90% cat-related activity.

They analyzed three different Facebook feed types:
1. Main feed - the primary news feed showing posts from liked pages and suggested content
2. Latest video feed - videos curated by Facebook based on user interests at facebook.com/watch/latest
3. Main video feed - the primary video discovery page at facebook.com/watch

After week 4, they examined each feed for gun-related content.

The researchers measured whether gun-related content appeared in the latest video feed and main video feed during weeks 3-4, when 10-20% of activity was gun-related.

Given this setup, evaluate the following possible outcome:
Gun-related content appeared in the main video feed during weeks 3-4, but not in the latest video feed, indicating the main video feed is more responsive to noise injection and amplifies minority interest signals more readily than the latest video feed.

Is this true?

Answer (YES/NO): NO